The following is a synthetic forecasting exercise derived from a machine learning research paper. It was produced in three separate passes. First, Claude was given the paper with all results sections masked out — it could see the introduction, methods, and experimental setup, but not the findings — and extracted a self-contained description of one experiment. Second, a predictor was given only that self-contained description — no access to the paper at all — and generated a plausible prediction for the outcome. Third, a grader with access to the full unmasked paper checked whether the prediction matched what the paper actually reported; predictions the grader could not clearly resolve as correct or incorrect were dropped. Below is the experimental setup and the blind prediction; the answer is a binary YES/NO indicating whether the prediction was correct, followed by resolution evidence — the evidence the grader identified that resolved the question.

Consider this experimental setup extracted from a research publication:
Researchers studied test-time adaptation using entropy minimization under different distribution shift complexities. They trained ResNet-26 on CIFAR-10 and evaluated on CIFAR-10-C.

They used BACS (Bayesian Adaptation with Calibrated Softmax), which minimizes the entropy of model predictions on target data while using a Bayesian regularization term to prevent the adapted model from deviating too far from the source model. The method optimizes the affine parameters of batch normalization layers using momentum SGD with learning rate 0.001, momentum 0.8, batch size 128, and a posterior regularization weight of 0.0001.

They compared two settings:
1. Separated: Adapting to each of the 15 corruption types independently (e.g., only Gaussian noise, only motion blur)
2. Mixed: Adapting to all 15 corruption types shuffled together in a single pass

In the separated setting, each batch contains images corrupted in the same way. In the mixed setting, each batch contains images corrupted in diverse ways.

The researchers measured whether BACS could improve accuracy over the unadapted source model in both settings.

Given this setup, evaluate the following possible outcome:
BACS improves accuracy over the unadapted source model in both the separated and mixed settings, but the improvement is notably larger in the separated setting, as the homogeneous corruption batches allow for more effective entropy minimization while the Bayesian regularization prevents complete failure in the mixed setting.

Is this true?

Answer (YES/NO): YES